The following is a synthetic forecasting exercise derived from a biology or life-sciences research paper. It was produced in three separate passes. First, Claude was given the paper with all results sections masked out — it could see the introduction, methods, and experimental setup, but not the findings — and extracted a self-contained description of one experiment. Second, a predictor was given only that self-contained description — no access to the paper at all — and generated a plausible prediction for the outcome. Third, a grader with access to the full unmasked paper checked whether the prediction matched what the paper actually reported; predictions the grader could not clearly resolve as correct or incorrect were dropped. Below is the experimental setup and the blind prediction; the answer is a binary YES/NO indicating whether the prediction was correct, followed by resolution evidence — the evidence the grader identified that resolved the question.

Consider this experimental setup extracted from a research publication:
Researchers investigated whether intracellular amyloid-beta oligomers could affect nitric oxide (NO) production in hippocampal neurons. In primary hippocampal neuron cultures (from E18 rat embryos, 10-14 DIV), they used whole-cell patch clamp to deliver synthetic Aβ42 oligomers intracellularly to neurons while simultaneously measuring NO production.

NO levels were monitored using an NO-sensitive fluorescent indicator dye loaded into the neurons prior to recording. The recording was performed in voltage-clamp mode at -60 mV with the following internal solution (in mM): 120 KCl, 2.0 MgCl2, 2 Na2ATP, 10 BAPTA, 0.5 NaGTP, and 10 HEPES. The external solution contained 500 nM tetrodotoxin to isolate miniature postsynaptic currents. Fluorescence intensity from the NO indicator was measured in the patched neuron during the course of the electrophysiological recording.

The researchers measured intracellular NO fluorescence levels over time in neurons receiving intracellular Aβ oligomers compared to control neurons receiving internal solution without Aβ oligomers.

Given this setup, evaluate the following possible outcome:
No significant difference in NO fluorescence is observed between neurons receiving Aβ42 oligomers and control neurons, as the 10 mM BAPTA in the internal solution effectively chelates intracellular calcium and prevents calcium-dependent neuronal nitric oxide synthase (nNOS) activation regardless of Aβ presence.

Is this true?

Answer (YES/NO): NO